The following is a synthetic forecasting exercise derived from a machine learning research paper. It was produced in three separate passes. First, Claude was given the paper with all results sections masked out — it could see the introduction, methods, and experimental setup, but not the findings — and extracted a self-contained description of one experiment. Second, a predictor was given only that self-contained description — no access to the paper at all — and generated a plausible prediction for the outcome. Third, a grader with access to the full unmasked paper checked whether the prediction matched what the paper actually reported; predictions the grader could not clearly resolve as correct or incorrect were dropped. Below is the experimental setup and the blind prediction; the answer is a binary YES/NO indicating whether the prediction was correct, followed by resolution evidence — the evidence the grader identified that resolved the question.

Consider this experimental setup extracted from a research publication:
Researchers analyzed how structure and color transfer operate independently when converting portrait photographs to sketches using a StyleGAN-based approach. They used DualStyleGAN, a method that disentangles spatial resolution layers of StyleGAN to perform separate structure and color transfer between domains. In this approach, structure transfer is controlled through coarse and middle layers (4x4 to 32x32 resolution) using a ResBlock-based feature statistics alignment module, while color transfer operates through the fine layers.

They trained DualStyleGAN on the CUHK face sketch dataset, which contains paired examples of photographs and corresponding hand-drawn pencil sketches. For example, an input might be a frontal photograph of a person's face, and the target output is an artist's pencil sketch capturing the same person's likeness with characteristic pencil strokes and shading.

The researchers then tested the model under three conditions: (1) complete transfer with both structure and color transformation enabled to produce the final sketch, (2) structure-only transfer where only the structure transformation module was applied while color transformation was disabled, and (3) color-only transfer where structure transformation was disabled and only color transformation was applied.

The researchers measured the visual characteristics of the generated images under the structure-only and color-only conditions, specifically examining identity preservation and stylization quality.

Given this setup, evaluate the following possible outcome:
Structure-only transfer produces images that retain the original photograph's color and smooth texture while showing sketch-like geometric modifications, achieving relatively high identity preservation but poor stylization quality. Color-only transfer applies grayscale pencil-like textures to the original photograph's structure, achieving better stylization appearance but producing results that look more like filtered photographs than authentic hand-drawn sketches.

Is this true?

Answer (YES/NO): NO